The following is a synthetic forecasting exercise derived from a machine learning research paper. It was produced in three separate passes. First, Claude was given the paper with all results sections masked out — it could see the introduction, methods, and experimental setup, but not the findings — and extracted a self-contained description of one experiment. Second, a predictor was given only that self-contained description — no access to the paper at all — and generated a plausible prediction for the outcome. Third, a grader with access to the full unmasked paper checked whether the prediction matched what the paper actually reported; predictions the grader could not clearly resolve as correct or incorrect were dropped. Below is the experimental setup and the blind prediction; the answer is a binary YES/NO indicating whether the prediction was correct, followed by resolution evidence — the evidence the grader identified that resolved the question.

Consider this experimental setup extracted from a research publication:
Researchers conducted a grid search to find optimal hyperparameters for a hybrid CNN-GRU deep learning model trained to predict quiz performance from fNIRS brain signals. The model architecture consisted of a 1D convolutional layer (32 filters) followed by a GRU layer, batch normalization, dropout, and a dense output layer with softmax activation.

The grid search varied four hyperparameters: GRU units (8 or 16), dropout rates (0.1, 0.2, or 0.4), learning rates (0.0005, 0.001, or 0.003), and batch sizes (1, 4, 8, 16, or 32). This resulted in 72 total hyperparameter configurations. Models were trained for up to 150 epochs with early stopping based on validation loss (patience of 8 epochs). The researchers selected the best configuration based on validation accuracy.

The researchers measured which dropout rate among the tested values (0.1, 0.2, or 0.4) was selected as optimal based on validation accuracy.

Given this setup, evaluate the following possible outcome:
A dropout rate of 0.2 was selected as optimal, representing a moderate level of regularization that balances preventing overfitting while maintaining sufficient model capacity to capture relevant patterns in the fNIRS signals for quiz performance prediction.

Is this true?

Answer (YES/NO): NO